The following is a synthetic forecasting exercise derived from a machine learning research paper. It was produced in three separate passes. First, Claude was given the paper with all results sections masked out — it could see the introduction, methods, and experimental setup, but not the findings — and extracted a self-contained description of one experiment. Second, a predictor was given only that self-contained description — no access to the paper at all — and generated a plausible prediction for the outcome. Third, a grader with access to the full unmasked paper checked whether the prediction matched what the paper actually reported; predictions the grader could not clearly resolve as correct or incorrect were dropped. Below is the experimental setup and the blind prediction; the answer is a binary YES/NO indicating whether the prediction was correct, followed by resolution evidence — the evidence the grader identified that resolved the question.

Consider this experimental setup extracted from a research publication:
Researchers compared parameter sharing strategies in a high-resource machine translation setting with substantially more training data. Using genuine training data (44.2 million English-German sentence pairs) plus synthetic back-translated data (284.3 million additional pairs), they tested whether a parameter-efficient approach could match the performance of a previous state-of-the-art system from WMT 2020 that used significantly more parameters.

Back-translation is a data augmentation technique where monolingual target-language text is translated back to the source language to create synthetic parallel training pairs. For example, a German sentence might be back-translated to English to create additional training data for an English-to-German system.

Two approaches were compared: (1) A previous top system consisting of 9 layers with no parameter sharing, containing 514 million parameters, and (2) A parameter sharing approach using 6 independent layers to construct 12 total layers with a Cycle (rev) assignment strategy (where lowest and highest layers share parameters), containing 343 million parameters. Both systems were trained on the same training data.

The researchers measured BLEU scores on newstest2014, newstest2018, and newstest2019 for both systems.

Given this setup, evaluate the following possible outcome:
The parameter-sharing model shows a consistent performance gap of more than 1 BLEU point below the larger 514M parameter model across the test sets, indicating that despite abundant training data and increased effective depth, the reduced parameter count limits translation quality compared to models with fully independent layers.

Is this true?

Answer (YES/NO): NO